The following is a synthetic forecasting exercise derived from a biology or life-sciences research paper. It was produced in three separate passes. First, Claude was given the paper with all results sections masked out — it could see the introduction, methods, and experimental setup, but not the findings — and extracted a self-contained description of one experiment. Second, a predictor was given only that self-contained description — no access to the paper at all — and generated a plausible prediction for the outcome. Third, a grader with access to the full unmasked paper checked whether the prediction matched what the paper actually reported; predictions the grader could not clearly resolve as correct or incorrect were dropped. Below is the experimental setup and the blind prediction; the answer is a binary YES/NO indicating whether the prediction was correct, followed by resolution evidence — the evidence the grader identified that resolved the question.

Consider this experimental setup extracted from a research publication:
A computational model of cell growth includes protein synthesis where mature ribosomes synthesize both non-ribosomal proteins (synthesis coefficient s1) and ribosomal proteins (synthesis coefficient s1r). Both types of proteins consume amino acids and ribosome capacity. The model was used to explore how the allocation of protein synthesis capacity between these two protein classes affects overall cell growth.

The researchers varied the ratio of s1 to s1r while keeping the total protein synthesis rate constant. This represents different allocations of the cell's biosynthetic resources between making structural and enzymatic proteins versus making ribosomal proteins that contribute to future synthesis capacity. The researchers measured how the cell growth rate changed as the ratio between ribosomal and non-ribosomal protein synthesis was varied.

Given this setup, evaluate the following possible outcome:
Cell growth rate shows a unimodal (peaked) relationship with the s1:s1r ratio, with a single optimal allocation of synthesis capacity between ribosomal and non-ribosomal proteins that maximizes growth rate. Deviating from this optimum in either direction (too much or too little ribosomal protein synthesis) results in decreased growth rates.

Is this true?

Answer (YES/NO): YES